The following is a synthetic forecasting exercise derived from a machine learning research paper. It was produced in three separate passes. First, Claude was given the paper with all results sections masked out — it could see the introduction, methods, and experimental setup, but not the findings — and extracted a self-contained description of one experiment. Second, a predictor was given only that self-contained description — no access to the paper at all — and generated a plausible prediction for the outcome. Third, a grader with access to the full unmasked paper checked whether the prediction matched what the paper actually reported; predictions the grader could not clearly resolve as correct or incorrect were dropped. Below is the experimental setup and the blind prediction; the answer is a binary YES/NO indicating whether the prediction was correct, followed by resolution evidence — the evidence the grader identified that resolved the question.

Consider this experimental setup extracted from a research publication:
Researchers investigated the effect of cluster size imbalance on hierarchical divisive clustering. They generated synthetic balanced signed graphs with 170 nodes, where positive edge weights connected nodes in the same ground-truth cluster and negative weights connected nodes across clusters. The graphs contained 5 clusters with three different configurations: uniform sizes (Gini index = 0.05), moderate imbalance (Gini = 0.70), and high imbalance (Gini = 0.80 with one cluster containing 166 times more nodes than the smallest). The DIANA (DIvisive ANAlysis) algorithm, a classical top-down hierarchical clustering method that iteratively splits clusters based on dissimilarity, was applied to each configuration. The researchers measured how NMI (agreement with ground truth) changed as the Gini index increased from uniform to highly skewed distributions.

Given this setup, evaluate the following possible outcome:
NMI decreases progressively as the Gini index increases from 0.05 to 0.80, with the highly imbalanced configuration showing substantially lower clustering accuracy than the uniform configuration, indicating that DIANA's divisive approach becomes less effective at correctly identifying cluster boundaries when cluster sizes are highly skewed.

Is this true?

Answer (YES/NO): NO